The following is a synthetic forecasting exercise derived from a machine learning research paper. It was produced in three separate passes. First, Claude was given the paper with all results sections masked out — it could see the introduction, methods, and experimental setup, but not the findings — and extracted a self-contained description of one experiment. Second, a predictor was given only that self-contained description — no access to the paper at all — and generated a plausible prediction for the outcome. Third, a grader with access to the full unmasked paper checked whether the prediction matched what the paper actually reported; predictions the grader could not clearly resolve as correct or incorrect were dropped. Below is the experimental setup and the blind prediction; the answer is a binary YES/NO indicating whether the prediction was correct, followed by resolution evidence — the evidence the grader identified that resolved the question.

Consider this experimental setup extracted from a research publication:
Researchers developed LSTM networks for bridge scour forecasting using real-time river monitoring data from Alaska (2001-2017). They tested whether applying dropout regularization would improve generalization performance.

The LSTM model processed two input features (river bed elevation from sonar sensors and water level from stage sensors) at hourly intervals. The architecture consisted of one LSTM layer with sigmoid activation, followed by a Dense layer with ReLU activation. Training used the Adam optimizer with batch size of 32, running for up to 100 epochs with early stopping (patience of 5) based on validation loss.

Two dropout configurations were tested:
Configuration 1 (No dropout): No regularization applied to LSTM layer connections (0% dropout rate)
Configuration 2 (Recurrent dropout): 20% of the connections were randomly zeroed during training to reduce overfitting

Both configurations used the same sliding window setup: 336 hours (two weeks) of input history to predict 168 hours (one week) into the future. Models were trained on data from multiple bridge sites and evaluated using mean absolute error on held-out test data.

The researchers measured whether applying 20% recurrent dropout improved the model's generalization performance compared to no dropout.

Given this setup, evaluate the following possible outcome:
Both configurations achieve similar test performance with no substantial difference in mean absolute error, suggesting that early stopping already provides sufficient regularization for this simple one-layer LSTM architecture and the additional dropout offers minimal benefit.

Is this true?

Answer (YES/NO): YES